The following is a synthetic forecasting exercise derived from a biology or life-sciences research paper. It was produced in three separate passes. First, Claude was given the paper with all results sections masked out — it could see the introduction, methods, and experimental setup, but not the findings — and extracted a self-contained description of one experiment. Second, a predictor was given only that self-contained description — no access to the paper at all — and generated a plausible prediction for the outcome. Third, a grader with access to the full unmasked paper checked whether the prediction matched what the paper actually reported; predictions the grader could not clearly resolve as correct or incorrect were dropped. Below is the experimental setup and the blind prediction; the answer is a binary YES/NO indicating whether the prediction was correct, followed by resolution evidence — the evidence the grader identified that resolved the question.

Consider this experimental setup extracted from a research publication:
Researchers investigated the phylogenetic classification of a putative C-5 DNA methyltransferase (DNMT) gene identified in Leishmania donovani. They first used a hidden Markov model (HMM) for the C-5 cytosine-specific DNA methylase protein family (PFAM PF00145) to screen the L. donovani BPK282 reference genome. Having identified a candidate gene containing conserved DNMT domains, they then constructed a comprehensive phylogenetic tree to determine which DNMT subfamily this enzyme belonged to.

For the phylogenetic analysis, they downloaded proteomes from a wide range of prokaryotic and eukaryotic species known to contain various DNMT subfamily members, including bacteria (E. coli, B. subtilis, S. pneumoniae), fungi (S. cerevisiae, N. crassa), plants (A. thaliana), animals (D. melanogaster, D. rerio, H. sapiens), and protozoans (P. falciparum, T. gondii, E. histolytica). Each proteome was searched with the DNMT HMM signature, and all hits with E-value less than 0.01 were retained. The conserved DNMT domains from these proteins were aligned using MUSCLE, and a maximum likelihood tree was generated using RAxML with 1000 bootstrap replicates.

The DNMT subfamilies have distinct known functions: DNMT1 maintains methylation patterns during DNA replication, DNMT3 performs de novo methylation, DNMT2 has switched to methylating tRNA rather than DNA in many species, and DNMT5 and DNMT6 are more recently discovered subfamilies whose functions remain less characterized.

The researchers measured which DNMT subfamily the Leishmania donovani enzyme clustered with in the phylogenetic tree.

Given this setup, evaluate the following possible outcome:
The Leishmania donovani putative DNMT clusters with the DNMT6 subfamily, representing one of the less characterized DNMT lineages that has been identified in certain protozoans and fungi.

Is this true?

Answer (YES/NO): YES